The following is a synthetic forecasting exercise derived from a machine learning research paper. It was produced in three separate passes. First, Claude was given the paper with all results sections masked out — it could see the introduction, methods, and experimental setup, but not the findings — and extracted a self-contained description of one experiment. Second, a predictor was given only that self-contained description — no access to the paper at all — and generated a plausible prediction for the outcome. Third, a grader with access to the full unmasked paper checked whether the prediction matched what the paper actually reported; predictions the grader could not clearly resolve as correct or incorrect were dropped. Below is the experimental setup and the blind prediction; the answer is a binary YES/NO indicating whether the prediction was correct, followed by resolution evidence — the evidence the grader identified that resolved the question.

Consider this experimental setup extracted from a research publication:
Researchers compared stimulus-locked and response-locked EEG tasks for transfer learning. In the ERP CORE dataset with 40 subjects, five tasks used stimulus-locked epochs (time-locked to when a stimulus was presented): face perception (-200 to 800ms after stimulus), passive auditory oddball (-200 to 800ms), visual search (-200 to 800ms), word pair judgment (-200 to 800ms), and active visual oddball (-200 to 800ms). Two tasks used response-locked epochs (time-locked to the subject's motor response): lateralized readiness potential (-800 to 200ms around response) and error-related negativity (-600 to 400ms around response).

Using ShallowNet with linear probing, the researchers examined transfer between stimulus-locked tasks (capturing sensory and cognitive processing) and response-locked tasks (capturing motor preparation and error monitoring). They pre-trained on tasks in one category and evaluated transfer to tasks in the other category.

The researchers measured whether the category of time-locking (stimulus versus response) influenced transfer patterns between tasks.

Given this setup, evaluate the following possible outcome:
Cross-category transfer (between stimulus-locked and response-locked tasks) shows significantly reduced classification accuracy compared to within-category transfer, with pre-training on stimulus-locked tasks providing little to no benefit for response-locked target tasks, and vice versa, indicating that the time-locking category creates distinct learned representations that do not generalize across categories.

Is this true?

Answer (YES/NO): NO